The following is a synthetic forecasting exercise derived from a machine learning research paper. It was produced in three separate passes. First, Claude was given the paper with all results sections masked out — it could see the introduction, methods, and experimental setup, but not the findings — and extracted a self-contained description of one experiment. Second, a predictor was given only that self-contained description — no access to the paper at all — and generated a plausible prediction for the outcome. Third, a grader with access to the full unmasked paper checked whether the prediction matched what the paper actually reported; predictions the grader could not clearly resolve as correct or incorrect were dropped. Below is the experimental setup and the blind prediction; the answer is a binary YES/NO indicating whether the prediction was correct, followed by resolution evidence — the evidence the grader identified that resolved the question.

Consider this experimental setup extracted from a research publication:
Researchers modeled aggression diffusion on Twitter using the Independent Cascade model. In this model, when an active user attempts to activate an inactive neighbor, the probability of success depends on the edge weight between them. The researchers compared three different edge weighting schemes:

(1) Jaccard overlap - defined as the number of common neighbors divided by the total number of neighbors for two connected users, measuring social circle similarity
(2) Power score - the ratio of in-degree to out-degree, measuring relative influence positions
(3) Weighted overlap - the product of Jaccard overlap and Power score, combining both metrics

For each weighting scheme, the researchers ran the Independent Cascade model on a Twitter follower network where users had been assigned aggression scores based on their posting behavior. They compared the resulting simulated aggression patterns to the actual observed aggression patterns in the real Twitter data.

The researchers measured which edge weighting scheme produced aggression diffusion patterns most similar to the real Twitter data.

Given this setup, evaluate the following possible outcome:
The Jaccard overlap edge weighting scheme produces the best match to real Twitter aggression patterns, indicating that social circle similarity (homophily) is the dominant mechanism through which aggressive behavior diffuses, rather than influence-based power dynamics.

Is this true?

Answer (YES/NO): YES